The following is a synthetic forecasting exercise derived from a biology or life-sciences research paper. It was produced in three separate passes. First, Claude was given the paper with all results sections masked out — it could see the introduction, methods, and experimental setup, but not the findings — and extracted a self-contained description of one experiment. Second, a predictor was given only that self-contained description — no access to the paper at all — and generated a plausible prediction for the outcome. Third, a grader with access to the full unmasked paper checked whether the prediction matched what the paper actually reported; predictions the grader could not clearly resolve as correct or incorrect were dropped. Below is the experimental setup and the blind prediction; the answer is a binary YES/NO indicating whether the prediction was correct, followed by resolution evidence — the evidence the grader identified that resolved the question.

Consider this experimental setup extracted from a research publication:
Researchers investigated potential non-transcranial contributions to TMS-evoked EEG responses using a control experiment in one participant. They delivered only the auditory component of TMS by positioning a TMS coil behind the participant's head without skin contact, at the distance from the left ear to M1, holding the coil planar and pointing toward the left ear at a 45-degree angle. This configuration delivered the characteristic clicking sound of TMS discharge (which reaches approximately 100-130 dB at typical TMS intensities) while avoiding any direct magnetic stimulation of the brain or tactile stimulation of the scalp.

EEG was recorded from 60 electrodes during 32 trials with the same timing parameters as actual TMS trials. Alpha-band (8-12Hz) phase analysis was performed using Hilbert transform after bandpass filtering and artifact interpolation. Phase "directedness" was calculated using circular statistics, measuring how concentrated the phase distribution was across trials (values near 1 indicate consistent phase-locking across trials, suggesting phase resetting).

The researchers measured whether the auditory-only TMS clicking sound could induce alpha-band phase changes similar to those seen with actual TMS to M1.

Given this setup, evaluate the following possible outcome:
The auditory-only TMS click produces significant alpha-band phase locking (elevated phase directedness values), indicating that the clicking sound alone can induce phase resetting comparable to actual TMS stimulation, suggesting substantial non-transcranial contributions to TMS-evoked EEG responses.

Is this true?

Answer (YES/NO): YES